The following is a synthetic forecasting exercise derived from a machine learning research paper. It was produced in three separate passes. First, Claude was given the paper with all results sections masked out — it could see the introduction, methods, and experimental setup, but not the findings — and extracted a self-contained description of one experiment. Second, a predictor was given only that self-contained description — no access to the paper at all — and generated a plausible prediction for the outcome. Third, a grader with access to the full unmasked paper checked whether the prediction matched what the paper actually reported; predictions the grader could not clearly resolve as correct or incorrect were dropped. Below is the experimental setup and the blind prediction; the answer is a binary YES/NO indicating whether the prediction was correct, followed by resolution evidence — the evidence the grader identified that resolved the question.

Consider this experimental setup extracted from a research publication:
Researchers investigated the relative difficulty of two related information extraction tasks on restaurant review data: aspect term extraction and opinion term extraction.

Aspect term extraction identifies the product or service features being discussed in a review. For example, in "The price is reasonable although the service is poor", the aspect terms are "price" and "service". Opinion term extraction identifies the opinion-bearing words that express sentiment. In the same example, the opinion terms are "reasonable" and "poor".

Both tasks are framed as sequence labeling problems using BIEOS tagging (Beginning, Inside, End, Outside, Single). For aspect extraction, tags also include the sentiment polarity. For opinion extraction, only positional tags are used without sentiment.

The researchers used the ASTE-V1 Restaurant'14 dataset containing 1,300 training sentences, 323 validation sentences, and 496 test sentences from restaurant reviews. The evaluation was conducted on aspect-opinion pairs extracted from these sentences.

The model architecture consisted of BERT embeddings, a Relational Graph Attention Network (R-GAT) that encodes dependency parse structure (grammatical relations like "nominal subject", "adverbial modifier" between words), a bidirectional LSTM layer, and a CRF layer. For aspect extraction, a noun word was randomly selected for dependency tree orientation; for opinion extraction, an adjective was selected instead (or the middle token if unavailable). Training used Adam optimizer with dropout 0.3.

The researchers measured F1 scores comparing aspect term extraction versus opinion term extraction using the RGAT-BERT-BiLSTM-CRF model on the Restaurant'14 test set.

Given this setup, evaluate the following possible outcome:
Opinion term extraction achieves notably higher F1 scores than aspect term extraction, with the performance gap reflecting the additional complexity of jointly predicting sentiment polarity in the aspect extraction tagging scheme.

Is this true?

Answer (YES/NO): YES